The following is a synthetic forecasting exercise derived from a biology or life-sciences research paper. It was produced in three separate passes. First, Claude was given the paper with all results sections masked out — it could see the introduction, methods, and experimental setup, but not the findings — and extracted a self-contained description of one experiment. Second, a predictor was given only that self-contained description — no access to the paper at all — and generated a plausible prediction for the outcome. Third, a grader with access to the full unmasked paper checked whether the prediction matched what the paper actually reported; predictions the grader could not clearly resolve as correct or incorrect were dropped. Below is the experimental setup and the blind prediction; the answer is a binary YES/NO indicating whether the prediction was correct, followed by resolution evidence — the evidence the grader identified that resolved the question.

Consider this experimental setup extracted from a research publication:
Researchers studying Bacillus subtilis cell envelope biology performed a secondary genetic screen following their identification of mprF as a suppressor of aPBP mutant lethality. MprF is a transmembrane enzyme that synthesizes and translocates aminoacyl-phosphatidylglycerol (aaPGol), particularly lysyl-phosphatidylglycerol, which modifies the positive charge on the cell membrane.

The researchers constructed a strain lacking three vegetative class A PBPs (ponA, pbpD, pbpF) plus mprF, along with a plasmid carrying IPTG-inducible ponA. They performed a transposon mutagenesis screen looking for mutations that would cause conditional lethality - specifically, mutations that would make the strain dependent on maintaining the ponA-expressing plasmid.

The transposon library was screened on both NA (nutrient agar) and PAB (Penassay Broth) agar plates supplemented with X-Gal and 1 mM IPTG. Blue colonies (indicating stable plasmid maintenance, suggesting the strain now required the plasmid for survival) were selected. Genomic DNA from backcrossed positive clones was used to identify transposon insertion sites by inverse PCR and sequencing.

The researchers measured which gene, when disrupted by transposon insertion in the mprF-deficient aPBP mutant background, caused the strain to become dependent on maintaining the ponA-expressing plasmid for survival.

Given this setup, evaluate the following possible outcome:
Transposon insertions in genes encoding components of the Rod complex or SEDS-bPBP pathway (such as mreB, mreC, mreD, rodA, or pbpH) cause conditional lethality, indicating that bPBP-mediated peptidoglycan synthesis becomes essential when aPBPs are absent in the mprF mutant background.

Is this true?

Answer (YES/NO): NO